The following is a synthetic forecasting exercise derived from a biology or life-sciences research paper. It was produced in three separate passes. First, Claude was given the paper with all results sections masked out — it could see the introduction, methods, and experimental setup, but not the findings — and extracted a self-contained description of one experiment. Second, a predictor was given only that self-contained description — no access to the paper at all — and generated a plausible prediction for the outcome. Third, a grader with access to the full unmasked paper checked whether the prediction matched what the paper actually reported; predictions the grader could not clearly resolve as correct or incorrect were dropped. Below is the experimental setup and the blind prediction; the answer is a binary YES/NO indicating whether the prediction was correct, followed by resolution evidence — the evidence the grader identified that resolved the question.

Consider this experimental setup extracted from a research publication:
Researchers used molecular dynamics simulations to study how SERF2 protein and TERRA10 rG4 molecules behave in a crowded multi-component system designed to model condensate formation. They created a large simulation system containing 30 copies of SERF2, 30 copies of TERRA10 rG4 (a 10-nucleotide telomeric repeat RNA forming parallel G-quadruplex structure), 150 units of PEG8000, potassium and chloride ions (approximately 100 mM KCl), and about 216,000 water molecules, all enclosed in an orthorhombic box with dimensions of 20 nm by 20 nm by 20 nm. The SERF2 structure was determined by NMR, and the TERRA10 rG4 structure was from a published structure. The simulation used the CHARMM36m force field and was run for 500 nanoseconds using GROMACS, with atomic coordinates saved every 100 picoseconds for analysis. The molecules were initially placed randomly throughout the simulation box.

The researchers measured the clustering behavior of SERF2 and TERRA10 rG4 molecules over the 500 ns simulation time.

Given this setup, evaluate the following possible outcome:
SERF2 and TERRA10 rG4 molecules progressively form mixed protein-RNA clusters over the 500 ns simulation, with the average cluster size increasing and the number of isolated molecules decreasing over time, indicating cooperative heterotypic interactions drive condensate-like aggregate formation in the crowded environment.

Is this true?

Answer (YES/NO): YES